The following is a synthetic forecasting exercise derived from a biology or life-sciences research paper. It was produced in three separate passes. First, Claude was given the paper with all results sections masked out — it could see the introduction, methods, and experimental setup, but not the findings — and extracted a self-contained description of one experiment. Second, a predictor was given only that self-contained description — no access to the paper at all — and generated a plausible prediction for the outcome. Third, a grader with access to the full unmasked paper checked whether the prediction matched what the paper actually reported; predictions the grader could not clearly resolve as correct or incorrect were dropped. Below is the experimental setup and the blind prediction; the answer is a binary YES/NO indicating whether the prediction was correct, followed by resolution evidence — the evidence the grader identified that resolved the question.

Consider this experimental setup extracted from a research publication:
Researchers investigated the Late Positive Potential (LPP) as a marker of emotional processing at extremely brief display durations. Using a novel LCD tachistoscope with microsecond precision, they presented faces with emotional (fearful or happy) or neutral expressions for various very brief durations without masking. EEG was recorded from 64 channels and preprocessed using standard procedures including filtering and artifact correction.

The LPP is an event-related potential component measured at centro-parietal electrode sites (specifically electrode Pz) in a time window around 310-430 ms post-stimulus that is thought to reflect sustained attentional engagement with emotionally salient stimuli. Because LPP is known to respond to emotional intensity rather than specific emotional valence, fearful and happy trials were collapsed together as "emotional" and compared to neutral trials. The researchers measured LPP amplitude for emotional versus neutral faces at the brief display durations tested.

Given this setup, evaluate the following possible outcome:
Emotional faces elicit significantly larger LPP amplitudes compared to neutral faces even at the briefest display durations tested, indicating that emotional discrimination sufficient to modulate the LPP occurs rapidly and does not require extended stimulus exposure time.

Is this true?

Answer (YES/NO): NO